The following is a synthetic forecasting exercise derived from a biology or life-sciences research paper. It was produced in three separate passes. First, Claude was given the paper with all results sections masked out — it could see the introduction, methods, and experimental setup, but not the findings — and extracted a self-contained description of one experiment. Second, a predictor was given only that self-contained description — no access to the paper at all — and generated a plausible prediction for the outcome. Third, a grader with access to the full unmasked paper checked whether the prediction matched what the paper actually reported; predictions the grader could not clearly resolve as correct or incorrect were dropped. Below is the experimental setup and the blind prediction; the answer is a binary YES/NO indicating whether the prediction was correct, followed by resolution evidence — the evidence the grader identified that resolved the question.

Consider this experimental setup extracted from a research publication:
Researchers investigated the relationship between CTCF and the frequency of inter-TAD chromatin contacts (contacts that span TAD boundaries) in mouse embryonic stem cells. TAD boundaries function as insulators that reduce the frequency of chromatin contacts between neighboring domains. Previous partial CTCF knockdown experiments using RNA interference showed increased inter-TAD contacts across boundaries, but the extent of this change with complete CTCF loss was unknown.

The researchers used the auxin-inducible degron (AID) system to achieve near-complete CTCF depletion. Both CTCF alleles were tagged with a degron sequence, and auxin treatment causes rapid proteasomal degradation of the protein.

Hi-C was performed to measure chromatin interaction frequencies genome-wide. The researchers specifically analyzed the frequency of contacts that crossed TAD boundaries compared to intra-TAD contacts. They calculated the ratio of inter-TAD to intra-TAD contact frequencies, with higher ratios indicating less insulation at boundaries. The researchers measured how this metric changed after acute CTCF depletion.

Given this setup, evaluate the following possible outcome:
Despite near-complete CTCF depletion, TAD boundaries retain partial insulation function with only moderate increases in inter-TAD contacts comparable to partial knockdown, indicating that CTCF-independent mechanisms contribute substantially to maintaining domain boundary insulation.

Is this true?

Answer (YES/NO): YES